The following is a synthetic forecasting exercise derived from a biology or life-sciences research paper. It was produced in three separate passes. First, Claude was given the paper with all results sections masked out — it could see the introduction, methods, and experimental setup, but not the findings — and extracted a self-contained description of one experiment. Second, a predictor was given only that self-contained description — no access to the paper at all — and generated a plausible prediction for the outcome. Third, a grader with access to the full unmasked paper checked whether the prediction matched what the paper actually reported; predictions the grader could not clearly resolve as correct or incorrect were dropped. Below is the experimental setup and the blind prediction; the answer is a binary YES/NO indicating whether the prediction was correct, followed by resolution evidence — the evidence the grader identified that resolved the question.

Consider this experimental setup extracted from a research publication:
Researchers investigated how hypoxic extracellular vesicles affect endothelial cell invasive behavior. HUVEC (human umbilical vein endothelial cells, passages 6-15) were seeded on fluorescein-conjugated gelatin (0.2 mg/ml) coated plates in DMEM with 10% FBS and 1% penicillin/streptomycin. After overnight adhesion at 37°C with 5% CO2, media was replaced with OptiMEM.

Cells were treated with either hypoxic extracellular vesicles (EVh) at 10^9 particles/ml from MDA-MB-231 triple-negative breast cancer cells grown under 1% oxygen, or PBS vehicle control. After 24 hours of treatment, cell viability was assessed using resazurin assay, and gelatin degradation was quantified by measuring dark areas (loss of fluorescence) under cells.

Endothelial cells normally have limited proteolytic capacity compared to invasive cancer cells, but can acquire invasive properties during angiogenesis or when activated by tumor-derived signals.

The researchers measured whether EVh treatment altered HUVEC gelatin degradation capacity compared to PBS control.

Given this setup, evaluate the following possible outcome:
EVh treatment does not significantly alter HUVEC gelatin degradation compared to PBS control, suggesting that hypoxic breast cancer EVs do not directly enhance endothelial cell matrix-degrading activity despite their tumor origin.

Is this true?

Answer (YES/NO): NO